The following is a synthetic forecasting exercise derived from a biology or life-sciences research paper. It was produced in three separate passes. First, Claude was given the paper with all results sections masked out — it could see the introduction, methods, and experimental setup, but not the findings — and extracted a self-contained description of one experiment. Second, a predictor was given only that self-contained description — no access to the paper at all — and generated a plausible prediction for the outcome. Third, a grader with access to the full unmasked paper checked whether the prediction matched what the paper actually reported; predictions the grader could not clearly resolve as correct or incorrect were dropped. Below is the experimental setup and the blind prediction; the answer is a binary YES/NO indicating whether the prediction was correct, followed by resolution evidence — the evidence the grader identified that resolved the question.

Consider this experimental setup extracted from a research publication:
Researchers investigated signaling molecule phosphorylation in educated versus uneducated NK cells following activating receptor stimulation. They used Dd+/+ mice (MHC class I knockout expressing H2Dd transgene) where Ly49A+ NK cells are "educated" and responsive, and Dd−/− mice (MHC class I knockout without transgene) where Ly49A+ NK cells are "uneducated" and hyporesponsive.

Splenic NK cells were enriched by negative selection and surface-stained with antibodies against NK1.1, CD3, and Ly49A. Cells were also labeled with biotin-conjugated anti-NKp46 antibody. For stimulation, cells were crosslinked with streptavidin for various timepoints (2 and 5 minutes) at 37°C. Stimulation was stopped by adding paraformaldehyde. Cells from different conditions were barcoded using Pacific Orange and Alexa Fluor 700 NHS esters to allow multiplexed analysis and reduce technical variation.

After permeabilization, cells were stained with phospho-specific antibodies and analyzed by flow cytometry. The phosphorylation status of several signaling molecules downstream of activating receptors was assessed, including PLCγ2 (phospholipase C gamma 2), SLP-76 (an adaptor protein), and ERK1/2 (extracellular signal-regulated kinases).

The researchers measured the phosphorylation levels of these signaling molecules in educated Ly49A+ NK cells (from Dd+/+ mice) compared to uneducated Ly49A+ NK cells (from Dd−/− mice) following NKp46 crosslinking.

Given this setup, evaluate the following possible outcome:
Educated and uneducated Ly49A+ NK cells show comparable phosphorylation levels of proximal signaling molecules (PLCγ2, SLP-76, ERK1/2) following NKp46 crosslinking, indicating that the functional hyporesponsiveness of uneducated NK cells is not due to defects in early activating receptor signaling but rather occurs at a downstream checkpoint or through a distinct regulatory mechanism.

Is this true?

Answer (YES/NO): NO